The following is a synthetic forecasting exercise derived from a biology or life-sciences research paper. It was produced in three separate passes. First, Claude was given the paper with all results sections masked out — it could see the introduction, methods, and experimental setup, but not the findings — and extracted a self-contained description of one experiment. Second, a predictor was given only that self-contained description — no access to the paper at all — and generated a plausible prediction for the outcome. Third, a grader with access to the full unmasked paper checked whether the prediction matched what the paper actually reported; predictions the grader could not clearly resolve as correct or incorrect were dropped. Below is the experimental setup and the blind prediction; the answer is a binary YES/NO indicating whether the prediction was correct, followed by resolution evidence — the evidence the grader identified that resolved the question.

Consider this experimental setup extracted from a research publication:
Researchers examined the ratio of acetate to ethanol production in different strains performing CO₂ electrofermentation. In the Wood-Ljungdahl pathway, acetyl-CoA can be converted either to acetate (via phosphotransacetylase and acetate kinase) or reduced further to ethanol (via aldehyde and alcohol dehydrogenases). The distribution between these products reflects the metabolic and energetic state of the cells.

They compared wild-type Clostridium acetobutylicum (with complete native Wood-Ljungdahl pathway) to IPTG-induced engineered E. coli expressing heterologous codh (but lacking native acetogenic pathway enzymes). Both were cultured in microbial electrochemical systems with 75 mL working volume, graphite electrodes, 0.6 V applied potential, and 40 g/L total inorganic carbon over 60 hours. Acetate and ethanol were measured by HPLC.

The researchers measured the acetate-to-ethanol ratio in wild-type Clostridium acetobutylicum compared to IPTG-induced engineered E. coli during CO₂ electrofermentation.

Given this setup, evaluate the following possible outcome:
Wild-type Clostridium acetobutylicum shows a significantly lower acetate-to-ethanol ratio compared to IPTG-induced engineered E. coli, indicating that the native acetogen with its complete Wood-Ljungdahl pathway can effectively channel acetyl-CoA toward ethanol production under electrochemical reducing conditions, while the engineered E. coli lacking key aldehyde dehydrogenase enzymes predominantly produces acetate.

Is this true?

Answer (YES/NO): NO